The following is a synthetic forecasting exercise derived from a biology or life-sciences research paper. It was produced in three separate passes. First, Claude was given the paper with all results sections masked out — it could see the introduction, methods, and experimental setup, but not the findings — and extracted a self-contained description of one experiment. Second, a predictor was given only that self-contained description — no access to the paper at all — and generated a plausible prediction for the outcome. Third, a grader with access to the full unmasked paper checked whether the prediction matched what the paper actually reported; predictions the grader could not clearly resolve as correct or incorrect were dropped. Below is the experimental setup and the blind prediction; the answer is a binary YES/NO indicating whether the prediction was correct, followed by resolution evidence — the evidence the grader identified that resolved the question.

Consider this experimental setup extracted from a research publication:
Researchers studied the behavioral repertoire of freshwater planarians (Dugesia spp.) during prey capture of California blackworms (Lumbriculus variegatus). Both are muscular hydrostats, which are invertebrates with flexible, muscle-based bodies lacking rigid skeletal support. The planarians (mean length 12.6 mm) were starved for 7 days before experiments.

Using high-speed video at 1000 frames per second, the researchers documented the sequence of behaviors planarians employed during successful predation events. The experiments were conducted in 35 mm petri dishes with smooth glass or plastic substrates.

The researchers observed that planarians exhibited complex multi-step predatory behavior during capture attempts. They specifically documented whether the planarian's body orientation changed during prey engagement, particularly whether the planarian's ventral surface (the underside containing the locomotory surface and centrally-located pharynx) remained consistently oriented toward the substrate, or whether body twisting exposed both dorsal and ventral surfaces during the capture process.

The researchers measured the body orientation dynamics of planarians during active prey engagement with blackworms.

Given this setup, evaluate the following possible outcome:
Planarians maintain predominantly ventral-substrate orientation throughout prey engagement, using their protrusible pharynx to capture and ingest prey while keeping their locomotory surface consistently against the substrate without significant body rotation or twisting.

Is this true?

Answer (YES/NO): NO